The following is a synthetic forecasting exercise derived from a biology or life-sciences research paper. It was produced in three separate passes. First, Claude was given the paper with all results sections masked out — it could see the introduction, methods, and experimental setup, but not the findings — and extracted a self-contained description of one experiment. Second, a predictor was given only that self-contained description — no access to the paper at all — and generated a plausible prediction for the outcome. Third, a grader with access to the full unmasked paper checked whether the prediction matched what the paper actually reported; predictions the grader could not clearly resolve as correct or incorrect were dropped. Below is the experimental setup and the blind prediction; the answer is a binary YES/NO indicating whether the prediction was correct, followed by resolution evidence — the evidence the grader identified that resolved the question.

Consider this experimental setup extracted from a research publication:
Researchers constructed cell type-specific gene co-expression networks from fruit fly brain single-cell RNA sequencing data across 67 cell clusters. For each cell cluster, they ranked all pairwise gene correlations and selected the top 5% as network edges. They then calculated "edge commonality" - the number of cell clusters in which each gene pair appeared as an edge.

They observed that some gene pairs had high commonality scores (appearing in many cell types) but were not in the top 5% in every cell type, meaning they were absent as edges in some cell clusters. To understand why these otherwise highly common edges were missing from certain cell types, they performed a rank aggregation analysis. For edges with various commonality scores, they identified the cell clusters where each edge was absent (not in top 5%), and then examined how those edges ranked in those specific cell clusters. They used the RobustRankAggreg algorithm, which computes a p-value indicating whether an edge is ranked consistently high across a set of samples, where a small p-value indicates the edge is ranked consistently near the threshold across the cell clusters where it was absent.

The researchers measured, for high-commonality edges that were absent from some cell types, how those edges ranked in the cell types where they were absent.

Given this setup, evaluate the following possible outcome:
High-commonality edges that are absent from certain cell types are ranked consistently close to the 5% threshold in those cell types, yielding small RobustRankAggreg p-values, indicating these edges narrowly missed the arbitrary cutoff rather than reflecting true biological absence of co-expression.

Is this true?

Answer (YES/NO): YES